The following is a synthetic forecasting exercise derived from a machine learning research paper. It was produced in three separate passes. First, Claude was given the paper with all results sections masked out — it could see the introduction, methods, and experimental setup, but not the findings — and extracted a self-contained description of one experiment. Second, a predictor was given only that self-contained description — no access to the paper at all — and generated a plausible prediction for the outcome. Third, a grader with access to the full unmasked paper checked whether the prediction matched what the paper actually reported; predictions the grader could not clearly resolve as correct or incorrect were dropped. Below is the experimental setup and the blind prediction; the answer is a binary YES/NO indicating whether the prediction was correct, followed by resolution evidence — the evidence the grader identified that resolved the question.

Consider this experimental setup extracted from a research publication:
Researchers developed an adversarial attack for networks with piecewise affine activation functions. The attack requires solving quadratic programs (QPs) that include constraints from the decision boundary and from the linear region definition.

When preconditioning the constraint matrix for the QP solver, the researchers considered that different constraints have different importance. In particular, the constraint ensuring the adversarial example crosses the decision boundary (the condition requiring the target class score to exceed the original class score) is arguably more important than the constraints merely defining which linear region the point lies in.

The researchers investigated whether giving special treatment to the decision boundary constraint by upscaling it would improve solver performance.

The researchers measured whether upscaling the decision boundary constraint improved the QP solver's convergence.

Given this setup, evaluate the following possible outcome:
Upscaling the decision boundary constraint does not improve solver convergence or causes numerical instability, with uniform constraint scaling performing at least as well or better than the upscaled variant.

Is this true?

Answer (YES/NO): NO